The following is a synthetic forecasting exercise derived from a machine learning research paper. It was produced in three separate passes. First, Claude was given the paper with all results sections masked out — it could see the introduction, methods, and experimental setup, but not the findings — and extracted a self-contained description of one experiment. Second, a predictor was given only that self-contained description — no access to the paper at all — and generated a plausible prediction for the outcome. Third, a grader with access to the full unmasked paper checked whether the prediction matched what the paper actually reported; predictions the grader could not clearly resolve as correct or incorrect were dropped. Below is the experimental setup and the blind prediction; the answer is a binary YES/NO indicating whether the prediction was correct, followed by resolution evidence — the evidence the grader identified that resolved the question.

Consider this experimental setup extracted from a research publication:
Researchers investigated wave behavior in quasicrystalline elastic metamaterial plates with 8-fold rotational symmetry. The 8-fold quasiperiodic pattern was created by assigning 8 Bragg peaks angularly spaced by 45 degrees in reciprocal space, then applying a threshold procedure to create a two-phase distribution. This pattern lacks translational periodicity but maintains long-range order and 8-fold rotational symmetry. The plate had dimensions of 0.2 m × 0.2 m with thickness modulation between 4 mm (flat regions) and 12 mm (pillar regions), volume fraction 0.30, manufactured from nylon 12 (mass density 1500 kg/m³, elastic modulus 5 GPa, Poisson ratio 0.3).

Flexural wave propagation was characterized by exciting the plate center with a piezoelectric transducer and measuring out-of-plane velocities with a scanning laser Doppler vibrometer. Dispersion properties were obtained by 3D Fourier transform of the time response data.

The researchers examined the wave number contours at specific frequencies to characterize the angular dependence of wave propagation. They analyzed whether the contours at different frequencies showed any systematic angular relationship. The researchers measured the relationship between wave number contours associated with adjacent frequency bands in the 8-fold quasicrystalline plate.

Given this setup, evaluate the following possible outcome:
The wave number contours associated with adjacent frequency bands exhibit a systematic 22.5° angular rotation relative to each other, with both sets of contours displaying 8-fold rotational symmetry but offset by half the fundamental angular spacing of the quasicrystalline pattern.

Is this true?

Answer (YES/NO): YES